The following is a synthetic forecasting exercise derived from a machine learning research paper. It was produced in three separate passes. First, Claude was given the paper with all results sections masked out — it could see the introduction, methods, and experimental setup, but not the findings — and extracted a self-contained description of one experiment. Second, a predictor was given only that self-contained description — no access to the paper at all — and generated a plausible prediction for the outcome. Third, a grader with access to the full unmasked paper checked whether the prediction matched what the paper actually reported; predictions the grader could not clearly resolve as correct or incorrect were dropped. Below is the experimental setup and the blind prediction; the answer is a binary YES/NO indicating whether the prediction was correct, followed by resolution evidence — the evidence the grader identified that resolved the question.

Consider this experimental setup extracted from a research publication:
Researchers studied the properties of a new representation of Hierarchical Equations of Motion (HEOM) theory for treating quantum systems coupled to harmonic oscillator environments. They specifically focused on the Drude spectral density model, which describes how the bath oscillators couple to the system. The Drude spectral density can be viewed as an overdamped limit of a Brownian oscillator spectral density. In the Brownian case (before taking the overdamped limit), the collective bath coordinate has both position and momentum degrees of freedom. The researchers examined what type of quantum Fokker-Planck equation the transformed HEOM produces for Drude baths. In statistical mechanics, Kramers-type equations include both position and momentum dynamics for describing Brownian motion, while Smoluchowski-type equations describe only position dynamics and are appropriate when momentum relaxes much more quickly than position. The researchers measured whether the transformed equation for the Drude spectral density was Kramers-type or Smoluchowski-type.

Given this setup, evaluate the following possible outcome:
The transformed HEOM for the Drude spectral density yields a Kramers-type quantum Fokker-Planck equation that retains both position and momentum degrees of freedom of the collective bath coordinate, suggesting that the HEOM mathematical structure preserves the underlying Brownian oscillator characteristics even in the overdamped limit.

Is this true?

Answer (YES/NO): NO